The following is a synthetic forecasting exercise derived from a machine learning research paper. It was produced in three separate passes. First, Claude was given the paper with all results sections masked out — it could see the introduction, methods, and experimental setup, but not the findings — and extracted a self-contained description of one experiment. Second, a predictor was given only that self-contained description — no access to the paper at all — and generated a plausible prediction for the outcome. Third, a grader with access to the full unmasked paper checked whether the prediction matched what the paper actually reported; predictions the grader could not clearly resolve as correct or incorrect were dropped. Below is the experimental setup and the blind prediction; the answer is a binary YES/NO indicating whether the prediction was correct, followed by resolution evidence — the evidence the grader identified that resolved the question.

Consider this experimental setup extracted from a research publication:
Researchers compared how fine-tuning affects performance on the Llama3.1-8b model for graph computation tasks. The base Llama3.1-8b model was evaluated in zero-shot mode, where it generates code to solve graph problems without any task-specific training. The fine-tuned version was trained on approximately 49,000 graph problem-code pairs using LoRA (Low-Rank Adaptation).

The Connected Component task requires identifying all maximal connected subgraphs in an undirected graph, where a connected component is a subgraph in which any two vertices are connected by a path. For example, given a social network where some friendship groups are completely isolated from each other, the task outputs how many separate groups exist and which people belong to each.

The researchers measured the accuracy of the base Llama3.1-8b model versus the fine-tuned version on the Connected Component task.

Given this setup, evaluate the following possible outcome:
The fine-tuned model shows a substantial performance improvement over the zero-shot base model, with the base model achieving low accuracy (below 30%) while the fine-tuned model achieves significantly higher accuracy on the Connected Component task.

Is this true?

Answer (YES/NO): YES